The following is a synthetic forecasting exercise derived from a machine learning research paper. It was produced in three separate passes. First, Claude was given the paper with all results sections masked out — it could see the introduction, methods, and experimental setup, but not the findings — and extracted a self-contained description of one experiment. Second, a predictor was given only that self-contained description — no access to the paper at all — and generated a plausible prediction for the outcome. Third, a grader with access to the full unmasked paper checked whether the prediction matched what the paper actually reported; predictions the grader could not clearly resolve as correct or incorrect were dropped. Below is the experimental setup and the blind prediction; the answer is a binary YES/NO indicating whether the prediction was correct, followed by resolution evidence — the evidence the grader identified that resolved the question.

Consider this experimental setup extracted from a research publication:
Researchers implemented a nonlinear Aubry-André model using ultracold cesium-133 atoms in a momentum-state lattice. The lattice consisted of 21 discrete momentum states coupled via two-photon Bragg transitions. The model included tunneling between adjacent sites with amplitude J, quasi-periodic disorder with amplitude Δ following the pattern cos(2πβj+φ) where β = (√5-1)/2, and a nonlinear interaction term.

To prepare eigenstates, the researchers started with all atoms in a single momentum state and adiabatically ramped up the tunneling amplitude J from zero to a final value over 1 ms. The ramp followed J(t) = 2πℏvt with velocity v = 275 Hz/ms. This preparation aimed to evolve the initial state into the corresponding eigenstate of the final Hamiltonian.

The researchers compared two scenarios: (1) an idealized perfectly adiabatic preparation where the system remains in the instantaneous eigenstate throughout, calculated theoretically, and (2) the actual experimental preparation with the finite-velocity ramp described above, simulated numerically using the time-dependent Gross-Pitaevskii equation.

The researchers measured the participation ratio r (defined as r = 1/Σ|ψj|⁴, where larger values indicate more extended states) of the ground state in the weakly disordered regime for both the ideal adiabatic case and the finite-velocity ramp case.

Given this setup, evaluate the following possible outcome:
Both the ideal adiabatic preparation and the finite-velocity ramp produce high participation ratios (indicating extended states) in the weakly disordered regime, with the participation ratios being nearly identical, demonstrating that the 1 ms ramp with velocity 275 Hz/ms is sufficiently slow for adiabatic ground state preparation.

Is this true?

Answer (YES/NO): NO